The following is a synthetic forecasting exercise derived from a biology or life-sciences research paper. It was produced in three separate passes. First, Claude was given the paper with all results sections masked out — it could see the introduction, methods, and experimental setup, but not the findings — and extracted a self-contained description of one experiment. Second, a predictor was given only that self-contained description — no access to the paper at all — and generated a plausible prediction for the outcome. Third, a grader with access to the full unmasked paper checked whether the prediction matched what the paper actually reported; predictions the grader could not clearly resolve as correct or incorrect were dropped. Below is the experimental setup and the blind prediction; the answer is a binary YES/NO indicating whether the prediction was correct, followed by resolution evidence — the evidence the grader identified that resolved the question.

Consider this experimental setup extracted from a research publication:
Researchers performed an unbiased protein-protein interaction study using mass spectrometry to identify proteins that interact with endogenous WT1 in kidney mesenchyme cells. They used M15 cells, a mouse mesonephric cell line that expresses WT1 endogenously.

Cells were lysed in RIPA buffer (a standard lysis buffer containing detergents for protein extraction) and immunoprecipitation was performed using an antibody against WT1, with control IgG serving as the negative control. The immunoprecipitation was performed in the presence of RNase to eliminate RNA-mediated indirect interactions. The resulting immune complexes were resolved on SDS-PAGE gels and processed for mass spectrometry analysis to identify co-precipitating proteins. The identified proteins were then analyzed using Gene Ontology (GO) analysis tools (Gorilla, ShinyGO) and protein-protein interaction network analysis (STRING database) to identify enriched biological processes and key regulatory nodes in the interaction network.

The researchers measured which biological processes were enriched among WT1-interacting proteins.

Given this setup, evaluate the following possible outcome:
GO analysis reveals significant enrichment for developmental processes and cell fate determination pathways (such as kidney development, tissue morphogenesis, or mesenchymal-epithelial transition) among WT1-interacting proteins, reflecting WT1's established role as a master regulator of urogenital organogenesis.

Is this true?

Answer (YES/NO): NO